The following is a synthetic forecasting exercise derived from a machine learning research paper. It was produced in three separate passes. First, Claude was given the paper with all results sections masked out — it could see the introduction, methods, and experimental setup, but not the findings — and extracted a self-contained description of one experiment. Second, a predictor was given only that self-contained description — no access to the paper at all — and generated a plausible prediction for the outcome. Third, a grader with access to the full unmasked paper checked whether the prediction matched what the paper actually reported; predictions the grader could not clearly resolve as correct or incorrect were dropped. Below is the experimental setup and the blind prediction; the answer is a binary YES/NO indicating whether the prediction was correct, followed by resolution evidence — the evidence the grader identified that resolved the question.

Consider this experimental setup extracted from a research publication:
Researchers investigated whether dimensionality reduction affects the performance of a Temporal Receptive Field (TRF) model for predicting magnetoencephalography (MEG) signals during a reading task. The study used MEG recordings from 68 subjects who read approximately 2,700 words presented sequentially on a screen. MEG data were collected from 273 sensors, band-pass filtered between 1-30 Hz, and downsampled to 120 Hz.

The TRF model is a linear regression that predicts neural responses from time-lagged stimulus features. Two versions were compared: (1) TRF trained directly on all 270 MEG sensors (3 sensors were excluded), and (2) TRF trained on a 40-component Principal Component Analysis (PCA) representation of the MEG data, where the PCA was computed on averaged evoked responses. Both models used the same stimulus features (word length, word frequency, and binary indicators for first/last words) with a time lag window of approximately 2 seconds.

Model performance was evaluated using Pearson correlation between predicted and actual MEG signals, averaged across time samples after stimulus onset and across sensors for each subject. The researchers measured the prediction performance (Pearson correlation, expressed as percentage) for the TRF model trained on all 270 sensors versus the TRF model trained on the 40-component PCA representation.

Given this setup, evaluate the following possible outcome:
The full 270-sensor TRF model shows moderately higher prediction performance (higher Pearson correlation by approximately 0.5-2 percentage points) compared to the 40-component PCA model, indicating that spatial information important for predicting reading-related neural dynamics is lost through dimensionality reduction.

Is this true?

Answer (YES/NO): NO